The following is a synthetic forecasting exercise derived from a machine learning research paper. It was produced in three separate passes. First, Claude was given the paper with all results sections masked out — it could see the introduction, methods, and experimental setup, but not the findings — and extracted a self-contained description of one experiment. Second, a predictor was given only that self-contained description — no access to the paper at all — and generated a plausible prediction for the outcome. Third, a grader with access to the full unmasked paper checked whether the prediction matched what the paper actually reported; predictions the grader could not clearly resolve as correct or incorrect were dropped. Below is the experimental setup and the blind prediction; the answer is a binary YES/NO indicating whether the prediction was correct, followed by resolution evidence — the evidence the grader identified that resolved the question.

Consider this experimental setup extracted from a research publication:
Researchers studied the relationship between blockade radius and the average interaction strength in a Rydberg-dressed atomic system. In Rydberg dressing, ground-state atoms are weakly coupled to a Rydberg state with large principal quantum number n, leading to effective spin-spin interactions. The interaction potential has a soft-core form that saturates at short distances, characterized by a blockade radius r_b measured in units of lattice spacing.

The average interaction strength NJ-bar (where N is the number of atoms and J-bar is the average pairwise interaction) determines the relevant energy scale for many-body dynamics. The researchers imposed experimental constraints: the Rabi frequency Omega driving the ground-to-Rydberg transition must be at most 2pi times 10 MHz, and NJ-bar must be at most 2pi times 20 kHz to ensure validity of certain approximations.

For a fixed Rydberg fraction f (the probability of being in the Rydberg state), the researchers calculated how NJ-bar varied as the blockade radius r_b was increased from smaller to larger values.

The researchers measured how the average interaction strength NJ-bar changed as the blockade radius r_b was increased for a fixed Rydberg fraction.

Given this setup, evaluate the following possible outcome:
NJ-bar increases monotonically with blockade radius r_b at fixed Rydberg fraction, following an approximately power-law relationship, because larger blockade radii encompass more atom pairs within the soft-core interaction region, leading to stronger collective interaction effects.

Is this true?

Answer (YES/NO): NO